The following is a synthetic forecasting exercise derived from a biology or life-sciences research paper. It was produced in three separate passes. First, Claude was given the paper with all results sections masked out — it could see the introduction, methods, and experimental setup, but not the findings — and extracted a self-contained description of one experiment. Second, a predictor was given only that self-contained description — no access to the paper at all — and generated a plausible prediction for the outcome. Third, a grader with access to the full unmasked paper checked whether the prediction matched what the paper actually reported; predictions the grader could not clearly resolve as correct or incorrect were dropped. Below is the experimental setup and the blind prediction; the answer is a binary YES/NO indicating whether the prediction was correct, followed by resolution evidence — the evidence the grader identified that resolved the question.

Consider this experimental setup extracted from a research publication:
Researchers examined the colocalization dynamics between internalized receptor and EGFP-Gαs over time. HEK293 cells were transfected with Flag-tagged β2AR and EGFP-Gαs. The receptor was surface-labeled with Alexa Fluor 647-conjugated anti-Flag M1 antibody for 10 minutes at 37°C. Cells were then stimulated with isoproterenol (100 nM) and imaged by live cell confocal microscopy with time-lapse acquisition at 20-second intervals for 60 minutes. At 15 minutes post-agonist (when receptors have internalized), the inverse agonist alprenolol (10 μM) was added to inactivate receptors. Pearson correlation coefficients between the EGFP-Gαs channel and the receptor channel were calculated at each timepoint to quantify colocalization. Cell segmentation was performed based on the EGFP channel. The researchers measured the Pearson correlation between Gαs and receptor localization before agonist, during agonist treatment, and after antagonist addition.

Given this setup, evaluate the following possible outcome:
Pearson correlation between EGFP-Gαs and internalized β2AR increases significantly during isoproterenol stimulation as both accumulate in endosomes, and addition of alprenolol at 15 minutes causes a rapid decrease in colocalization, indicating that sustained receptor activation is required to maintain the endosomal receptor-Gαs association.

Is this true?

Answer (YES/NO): NO